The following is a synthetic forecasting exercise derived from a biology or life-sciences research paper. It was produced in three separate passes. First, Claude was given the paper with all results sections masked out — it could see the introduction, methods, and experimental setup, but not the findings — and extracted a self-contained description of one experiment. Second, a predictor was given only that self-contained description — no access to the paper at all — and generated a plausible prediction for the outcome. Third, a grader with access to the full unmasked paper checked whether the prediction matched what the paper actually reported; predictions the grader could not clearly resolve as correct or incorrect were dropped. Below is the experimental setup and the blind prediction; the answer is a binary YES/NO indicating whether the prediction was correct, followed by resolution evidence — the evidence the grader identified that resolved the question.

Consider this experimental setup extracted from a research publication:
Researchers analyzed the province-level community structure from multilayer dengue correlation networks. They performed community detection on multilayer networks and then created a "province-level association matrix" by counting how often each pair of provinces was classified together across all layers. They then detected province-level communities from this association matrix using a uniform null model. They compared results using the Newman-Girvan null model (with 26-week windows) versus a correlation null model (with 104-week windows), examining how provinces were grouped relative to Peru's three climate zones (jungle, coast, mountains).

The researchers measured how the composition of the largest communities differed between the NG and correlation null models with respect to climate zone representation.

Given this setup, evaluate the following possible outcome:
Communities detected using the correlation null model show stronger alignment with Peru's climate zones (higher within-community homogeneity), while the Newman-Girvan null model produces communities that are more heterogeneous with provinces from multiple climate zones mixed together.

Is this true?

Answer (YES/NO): NO